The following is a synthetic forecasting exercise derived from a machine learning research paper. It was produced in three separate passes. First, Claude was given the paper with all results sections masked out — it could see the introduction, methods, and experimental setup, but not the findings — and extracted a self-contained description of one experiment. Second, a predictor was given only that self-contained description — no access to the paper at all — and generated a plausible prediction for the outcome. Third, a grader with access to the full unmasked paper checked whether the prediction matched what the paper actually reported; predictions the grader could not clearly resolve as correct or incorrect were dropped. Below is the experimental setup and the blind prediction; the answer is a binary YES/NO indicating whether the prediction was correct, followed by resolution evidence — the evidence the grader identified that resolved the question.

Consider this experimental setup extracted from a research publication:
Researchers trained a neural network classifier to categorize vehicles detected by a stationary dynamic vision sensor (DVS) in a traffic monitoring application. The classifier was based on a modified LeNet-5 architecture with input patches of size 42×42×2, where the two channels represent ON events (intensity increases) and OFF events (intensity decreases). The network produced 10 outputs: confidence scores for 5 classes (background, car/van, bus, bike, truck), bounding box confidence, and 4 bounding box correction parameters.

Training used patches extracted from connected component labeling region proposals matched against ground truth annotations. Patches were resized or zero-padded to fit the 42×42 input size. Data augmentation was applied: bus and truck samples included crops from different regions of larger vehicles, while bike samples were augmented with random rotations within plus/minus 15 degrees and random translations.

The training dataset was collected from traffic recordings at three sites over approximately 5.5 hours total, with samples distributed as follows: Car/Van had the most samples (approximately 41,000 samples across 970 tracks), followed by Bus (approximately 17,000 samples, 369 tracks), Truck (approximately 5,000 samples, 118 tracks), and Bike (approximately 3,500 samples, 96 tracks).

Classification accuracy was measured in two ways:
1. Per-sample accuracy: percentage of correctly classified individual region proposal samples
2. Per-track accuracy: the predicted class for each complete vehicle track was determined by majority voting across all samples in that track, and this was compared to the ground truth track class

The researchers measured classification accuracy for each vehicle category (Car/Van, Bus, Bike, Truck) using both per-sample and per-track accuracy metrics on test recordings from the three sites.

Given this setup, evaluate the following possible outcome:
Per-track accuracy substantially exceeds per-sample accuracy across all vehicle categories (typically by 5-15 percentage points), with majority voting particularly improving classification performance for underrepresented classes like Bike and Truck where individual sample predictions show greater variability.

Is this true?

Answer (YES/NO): NO